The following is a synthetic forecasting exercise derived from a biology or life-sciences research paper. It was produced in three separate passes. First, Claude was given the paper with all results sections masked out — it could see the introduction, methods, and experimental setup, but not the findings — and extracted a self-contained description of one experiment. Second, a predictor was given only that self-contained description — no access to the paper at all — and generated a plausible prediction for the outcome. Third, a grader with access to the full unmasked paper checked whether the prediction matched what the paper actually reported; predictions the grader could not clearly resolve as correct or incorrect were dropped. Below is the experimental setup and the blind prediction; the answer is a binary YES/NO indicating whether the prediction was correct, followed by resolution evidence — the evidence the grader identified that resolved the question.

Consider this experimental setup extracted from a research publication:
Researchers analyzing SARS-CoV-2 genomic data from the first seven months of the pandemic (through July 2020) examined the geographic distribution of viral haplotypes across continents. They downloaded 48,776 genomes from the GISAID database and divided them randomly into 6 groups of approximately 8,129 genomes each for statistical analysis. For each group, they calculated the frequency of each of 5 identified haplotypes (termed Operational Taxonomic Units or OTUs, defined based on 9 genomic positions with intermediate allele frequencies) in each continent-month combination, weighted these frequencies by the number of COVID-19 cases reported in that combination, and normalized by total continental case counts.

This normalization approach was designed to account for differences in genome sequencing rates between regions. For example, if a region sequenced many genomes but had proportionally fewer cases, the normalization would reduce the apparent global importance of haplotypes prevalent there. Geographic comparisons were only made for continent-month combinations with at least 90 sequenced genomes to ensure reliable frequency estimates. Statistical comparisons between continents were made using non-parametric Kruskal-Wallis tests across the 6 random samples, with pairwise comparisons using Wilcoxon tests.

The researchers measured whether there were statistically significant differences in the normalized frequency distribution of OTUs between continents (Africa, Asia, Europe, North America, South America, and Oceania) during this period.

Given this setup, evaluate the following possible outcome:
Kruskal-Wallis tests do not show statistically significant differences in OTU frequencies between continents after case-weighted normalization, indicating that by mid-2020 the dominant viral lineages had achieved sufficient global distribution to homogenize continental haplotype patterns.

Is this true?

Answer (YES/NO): NO